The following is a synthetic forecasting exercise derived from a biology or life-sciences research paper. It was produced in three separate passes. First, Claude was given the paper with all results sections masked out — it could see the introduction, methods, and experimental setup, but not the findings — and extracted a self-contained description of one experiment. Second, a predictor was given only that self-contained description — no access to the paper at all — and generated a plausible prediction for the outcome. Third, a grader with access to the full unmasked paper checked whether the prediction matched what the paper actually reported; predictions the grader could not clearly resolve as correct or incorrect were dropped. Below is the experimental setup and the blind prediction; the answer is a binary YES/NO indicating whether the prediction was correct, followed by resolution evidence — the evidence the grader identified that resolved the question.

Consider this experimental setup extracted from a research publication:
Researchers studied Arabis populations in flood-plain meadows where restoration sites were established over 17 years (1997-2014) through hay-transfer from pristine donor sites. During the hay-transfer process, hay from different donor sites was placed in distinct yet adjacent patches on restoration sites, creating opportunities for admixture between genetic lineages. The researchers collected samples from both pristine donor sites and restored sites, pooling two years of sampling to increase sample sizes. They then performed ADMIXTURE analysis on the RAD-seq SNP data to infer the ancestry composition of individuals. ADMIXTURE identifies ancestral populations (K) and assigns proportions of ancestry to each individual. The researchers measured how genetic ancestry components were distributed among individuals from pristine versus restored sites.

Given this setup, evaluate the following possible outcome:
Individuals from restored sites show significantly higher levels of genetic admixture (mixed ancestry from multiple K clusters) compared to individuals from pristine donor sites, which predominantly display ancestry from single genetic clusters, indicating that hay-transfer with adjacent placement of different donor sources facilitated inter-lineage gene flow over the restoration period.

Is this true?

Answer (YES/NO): NO